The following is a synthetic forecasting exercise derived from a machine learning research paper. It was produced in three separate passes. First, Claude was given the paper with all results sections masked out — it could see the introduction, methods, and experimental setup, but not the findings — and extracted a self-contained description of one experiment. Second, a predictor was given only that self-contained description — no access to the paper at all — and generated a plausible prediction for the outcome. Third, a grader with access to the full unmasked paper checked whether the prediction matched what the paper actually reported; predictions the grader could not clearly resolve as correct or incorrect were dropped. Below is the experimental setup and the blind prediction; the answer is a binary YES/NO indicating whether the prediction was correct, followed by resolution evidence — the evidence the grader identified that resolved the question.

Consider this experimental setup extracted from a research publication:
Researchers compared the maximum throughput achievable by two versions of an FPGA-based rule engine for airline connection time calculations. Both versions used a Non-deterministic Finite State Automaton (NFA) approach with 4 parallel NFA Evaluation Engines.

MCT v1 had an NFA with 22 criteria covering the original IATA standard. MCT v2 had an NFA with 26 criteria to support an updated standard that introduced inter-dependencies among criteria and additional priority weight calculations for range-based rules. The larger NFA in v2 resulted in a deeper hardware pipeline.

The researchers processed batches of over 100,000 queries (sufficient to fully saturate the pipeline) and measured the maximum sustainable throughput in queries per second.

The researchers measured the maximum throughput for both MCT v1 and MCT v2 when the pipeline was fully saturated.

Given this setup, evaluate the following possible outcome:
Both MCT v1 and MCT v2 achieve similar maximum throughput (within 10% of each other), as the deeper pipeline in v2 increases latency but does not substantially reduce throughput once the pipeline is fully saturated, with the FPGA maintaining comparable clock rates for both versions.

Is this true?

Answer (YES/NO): NO